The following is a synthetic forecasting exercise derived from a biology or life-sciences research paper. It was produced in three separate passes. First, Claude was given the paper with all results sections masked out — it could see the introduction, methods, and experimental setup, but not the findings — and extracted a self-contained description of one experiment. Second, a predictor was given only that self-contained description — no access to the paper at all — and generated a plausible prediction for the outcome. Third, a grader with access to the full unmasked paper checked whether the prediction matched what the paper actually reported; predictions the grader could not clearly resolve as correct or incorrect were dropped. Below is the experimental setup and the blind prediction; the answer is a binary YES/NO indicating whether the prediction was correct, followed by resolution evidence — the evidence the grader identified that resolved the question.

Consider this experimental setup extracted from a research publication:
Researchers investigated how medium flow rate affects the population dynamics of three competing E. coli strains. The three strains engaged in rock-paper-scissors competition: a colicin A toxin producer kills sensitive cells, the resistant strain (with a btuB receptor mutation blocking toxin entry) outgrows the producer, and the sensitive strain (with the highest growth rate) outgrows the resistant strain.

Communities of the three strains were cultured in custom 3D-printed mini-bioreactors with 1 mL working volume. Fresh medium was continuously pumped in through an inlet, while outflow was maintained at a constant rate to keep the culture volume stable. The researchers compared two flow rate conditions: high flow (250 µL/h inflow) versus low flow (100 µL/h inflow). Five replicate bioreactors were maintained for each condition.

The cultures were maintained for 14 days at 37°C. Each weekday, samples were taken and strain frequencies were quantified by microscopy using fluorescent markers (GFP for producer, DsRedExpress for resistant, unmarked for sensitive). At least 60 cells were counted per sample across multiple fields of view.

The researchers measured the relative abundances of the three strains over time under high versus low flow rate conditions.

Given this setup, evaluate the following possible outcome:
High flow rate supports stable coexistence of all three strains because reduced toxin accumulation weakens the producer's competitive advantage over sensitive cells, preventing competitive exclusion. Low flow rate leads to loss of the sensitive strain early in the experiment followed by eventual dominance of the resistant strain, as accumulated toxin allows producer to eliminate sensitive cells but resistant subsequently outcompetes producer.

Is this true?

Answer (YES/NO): NO